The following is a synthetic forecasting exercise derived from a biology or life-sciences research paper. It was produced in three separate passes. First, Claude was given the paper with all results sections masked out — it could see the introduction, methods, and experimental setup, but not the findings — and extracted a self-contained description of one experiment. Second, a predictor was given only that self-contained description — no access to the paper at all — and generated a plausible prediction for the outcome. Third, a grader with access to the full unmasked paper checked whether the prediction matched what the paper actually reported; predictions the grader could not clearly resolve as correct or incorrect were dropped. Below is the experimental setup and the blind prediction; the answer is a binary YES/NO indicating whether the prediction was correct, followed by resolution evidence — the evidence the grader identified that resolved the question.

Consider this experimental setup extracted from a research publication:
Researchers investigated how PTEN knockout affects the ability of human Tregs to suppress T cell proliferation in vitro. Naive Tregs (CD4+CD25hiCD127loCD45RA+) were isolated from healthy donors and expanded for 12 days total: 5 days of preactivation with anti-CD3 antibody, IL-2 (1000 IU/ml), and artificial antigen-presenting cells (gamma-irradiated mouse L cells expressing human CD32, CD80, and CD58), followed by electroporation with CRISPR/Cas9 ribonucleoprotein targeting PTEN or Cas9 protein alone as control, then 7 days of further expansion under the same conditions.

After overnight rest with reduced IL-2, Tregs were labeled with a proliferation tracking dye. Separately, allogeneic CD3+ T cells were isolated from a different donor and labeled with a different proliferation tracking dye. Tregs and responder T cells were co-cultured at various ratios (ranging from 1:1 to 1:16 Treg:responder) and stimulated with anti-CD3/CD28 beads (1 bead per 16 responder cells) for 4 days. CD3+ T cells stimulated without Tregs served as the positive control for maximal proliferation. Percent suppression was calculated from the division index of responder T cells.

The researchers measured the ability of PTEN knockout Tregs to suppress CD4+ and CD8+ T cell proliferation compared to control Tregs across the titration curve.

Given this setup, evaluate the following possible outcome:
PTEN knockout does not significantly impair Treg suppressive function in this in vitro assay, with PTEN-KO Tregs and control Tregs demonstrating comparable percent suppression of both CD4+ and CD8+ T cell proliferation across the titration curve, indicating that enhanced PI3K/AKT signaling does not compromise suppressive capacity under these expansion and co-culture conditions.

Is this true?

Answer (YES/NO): NO